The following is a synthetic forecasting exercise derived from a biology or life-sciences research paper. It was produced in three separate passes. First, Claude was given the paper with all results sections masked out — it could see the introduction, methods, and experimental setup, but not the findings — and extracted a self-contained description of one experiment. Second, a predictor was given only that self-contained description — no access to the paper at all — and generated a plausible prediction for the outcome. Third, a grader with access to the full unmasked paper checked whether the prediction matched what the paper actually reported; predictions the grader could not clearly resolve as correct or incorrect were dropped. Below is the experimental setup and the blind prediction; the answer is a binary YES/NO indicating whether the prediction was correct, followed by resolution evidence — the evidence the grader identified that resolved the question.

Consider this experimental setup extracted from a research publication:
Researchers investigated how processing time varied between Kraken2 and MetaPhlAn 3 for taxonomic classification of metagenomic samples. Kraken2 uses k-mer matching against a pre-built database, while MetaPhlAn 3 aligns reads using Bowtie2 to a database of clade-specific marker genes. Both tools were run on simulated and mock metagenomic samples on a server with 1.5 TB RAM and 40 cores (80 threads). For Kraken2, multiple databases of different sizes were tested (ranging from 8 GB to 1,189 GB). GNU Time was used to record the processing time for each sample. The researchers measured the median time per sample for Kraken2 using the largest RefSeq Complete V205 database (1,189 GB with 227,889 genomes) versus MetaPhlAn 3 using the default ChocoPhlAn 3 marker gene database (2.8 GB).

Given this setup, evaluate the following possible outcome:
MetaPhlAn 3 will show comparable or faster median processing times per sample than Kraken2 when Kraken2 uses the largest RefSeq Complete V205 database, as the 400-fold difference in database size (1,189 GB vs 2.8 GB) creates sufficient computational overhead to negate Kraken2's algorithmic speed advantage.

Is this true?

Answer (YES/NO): NO